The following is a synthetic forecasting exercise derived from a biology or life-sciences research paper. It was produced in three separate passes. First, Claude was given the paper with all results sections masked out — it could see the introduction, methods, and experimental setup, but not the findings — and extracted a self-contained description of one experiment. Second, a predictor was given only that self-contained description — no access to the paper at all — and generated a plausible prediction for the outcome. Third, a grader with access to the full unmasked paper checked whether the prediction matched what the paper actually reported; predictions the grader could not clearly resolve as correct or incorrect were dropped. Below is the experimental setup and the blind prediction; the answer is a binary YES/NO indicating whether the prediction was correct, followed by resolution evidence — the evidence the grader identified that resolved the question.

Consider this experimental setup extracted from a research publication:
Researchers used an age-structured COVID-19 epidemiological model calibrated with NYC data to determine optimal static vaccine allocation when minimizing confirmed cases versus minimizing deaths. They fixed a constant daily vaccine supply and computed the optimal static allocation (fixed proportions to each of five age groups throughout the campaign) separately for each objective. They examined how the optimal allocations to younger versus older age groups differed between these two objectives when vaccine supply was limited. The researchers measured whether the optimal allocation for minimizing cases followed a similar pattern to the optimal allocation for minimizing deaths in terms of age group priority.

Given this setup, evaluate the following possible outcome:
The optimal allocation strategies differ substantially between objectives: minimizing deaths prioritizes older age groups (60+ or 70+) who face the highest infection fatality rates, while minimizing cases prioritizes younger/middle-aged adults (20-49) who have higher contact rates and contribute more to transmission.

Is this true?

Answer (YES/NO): YES